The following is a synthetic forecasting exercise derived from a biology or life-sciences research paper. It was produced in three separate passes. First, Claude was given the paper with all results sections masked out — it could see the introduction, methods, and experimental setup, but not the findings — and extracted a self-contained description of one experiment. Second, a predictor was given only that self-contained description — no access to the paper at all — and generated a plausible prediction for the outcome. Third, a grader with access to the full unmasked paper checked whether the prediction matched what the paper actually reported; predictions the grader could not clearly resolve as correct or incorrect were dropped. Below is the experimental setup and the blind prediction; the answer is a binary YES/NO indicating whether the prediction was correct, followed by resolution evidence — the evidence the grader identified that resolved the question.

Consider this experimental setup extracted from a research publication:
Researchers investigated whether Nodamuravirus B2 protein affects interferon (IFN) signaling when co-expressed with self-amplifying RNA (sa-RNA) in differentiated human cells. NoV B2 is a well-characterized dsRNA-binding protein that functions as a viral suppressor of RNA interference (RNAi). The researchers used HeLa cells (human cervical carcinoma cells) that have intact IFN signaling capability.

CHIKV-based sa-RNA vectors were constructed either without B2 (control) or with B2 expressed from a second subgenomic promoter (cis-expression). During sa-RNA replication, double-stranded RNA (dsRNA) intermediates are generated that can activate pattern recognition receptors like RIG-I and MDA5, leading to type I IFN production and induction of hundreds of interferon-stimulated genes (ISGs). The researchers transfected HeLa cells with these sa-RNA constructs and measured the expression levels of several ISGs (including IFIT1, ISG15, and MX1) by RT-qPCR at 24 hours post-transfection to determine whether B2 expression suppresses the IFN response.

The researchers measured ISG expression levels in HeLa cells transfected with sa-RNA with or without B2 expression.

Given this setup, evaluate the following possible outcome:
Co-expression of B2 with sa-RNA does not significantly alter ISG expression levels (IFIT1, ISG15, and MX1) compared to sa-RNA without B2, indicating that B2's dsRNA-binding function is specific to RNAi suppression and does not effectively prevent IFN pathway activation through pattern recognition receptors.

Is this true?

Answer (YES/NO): YES